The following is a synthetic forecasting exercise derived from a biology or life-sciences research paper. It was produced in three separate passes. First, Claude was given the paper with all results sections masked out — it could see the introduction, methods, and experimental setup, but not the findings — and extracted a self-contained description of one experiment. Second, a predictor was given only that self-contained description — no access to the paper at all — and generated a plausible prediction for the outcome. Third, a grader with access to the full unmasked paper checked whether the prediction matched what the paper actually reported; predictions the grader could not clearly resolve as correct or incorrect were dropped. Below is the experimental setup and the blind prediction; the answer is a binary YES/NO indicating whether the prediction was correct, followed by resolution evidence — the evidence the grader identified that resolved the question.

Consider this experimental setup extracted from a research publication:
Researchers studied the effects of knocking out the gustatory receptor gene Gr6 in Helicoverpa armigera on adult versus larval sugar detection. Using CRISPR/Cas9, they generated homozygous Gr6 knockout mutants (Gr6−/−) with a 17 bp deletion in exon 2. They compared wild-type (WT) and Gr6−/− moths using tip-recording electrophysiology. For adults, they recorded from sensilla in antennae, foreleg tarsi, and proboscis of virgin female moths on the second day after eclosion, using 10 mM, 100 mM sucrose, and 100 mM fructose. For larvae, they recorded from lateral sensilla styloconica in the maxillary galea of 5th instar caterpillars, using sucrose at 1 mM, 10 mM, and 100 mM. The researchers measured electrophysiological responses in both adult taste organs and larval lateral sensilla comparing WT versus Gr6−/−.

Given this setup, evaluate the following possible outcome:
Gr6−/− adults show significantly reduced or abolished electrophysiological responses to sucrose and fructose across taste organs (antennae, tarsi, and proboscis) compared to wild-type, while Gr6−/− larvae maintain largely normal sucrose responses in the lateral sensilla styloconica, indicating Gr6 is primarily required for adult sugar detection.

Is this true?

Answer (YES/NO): YES